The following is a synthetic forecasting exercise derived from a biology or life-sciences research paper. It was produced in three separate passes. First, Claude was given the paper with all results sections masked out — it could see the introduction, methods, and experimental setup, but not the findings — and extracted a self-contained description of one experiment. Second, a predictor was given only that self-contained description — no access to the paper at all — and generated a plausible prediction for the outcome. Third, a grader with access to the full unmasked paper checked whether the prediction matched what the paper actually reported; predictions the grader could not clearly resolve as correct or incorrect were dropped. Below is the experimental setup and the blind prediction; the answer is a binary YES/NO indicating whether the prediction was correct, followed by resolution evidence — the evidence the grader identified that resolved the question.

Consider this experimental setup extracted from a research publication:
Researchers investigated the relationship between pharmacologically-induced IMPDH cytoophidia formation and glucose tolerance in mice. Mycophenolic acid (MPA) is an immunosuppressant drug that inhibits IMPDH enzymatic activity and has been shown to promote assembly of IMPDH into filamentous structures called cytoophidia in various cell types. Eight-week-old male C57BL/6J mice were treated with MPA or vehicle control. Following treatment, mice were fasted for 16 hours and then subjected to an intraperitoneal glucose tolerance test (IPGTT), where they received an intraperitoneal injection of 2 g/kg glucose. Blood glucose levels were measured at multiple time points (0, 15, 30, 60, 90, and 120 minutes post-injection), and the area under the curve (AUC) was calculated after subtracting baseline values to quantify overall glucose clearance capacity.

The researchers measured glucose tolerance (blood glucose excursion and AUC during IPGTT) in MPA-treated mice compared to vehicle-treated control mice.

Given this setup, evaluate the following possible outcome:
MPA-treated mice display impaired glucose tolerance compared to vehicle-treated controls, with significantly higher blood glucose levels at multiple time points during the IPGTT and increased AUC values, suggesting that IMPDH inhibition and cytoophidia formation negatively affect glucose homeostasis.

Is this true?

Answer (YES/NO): YES